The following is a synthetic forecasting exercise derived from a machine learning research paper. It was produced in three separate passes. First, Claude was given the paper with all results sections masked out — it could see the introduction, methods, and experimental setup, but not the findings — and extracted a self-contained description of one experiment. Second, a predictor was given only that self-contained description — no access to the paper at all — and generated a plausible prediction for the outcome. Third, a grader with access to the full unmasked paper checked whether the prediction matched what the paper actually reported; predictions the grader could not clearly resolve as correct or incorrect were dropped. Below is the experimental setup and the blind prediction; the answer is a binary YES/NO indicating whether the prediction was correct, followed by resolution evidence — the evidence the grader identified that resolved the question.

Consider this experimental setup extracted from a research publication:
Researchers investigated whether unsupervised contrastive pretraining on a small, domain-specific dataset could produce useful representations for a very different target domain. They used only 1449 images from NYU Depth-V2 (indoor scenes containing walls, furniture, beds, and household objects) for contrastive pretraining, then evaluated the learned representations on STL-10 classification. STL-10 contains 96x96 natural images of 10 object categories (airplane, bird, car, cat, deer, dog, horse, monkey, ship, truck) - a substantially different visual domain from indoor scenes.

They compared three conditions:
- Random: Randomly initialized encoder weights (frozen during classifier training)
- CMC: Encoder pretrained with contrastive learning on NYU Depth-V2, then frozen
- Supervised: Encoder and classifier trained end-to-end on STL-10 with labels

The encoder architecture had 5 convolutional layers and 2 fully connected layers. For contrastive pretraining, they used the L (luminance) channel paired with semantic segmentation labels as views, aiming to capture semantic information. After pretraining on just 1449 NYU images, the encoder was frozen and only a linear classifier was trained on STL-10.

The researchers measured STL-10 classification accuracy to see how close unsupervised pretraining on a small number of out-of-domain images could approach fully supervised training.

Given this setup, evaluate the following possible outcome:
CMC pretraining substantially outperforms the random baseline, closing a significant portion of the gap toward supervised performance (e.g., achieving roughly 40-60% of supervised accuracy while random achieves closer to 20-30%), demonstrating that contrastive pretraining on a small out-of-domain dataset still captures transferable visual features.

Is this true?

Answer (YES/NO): NO